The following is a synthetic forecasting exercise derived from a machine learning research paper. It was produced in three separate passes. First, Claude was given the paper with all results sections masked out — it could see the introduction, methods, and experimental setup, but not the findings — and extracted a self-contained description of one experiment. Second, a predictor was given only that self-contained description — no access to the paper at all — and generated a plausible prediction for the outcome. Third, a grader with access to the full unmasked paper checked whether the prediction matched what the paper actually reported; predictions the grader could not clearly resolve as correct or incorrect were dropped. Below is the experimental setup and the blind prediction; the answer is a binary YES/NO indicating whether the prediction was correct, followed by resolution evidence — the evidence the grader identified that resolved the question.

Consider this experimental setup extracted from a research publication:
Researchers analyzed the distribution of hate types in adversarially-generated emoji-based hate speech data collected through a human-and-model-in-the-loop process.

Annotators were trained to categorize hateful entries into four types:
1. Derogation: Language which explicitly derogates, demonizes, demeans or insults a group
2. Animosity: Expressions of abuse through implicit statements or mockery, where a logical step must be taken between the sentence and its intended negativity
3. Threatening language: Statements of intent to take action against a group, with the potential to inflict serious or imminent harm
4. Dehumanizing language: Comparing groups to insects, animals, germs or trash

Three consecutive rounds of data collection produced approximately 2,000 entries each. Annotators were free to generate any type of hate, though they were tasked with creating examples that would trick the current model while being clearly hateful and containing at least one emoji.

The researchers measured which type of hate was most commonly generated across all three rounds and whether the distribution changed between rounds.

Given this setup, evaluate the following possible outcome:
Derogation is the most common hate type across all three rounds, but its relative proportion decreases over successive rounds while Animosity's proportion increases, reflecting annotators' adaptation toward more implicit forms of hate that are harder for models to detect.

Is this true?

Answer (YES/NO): NO